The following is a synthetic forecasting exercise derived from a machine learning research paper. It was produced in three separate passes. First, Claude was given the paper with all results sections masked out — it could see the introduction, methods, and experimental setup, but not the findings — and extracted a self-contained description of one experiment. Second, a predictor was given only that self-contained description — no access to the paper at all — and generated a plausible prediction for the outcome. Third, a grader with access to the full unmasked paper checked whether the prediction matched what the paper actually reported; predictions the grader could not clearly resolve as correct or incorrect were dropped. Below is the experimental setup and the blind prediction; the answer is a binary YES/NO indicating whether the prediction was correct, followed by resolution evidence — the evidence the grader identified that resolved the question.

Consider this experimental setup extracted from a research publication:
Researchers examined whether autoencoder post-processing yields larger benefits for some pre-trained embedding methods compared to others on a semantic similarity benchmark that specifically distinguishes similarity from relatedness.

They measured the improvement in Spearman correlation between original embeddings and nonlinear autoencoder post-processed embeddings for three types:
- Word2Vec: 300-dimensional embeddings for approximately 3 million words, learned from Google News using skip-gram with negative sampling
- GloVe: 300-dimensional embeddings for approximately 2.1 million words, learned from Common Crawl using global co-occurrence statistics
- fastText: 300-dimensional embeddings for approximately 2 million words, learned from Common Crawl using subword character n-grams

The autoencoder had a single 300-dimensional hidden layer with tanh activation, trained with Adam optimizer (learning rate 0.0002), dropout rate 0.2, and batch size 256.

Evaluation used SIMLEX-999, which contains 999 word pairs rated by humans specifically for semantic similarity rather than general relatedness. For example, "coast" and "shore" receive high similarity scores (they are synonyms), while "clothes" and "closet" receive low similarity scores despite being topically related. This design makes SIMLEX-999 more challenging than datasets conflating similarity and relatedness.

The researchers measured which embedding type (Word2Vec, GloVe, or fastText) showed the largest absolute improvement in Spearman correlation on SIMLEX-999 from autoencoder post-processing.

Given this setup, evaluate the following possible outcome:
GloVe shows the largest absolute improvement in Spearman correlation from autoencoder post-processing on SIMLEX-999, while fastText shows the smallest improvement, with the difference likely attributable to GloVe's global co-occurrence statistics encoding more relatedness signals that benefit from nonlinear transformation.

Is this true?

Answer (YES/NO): NO